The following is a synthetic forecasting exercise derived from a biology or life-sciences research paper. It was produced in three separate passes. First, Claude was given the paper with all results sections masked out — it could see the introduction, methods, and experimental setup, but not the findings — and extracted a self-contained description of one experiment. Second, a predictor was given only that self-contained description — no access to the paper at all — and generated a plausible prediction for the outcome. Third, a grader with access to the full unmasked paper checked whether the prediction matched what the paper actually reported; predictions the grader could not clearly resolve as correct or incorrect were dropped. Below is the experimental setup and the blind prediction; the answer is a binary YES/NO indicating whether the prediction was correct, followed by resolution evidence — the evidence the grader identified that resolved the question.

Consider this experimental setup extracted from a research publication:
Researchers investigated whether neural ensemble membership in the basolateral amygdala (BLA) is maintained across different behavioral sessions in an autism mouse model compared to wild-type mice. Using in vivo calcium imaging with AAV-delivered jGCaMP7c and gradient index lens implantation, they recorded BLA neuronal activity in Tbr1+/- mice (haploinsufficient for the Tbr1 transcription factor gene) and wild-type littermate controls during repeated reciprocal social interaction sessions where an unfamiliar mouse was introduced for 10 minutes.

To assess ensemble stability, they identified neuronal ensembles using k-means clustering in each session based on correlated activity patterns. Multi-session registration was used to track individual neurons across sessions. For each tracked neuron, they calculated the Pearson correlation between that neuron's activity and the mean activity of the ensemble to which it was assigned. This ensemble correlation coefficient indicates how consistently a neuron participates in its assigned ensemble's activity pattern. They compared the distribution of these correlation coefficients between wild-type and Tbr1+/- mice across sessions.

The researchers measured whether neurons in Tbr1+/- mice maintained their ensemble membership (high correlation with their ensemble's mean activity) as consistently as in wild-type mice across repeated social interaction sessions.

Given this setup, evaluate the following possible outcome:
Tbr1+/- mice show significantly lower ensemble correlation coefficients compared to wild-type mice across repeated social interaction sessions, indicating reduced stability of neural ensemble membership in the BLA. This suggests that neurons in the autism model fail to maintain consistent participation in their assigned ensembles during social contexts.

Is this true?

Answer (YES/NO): NO